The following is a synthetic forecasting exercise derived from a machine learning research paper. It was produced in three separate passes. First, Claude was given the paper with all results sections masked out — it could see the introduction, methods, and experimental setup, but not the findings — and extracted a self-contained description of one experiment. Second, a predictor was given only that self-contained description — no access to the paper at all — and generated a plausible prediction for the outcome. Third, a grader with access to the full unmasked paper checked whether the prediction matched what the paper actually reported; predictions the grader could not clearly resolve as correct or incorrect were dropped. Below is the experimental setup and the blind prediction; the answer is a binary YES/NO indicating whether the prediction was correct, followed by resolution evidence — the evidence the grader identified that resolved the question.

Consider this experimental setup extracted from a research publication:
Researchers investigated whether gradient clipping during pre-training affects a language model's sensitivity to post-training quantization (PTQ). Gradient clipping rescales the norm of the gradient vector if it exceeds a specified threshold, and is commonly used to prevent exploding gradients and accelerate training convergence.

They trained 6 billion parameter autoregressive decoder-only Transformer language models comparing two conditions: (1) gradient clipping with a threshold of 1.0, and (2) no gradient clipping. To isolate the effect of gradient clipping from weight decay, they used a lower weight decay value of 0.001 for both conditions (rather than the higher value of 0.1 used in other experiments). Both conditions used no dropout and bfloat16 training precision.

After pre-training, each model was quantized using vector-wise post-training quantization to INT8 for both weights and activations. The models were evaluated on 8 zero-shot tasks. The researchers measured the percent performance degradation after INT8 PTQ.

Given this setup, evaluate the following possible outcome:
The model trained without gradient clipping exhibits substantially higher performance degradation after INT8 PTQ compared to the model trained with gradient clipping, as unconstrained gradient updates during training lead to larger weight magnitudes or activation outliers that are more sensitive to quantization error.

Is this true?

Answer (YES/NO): YES